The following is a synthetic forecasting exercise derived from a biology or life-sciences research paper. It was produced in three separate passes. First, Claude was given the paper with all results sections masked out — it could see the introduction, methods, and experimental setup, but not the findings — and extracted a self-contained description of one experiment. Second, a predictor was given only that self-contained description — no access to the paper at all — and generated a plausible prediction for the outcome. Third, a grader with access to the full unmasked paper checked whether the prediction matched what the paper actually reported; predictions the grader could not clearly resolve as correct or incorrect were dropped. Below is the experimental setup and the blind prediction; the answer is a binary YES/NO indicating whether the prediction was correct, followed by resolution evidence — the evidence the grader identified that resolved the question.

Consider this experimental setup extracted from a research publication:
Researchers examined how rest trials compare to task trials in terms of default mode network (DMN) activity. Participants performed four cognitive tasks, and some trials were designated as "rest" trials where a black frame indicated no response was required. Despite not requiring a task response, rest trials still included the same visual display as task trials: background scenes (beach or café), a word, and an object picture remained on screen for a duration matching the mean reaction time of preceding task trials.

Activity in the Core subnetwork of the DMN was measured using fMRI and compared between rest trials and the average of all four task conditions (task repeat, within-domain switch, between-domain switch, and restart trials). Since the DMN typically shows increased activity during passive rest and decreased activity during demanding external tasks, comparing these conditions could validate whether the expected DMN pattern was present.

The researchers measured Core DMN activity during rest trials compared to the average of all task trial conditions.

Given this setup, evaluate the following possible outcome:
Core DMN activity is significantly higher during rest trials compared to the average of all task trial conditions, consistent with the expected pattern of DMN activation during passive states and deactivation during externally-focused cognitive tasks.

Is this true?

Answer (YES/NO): YES